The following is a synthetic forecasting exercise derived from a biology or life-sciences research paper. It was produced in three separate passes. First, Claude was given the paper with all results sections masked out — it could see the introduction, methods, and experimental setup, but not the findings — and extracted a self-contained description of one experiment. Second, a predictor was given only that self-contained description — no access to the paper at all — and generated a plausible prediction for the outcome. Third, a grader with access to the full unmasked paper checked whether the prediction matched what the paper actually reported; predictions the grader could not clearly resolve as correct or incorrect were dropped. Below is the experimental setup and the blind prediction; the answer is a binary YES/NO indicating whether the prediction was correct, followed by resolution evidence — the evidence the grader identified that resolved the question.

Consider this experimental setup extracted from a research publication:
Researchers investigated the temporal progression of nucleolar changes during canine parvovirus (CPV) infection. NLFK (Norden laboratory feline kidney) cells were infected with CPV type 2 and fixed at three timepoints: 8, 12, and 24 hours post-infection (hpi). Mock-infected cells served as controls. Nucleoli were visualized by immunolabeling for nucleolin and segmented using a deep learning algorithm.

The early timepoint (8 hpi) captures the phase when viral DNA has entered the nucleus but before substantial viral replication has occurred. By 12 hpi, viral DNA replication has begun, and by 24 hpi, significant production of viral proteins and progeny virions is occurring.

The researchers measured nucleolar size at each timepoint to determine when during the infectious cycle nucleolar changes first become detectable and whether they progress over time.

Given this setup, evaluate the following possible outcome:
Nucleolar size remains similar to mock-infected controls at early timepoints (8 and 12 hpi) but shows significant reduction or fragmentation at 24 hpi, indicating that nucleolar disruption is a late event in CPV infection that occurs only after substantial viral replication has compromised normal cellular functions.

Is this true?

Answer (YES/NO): YES